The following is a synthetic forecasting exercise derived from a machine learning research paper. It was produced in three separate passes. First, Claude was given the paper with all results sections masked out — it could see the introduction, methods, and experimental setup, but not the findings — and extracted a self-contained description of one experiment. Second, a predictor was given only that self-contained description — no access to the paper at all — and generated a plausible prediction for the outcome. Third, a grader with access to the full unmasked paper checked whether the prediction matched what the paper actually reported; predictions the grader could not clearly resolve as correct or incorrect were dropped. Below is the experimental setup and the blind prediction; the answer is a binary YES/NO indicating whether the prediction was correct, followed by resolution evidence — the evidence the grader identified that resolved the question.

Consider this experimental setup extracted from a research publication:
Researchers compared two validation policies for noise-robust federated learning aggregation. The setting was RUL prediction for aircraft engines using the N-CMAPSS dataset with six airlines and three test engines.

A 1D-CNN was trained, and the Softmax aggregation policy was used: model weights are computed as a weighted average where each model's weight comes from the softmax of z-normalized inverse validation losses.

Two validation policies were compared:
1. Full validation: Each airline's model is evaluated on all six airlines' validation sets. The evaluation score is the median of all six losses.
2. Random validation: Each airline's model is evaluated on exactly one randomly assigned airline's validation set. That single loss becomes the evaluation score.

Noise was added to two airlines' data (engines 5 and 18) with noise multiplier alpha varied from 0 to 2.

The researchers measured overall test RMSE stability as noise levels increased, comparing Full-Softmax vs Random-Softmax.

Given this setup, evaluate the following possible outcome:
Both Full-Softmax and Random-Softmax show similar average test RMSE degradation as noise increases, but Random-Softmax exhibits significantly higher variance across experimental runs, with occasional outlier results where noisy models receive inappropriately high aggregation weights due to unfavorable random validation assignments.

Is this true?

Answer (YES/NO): NO